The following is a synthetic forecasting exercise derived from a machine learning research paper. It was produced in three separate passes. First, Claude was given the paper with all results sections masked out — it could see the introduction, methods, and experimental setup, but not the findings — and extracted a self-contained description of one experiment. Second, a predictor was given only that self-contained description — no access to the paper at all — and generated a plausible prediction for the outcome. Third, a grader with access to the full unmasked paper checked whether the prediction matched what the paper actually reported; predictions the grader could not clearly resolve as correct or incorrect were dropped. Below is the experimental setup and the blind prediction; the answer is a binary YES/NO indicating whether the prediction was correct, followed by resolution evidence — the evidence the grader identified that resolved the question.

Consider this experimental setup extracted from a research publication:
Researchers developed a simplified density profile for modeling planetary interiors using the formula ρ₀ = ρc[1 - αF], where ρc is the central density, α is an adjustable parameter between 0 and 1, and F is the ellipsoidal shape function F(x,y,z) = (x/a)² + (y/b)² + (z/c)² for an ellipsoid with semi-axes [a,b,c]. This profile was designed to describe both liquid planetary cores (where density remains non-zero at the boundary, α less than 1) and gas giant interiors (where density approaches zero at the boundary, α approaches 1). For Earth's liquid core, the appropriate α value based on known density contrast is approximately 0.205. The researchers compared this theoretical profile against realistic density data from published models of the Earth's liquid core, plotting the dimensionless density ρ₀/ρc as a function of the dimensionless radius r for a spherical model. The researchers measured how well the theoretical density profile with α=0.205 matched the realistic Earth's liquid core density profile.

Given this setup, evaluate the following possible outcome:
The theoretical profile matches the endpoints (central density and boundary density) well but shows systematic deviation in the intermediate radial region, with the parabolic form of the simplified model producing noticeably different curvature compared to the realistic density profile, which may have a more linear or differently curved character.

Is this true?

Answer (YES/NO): NO